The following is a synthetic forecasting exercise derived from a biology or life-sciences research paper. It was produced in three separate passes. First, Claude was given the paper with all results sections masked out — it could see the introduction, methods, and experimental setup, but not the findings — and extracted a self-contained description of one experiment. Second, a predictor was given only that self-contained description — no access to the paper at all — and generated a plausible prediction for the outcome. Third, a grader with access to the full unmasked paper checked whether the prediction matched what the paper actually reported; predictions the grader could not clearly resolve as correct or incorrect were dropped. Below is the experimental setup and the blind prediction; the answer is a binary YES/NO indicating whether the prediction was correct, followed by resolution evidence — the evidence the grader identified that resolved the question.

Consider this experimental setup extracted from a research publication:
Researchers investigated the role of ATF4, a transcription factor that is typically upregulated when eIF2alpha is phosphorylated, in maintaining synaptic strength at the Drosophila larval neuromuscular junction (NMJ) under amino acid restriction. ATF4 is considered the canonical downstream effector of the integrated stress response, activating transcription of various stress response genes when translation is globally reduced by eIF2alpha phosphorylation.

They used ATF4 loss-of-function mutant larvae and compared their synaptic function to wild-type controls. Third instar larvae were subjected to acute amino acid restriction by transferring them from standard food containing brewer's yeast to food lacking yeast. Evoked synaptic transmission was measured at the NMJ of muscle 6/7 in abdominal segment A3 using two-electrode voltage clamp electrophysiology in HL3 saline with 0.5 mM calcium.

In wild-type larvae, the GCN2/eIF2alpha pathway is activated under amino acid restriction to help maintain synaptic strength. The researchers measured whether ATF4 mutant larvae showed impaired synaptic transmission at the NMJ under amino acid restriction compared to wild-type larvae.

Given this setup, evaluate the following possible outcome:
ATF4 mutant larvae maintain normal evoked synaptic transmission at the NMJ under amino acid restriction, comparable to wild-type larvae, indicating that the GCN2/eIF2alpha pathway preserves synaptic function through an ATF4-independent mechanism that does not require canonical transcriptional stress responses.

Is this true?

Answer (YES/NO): YES